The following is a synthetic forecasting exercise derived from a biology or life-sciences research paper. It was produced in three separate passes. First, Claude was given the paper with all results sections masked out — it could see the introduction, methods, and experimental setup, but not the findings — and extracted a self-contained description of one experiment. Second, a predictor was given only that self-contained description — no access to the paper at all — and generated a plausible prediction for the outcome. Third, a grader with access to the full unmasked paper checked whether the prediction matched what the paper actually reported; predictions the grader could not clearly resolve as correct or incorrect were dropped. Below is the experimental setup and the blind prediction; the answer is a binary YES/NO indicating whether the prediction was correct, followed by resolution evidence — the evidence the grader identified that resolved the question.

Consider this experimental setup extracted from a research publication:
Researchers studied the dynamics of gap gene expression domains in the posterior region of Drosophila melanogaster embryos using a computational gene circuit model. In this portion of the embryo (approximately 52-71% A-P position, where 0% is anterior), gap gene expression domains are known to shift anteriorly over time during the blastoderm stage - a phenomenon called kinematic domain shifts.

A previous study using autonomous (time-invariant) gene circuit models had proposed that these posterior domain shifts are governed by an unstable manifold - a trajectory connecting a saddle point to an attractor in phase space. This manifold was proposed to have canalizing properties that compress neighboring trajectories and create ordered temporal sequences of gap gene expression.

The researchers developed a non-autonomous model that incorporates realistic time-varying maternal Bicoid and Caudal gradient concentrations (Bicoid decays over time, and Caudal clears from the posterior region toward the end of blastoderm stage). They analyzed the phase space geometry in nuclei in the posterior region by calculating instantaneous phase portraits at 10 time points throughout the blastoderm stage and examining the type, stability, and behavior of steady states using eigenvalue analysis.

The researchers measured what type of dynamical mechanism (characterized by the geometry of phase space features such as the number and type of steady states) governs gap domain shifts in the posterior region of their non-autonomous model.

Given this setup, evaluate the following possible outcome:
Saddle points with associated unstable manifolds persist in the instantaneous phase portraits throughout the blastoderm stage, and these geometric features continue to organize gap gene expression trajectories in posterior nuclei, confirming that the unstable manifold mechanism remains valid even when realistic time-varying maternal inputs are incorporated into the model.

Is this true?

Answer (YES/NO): NO